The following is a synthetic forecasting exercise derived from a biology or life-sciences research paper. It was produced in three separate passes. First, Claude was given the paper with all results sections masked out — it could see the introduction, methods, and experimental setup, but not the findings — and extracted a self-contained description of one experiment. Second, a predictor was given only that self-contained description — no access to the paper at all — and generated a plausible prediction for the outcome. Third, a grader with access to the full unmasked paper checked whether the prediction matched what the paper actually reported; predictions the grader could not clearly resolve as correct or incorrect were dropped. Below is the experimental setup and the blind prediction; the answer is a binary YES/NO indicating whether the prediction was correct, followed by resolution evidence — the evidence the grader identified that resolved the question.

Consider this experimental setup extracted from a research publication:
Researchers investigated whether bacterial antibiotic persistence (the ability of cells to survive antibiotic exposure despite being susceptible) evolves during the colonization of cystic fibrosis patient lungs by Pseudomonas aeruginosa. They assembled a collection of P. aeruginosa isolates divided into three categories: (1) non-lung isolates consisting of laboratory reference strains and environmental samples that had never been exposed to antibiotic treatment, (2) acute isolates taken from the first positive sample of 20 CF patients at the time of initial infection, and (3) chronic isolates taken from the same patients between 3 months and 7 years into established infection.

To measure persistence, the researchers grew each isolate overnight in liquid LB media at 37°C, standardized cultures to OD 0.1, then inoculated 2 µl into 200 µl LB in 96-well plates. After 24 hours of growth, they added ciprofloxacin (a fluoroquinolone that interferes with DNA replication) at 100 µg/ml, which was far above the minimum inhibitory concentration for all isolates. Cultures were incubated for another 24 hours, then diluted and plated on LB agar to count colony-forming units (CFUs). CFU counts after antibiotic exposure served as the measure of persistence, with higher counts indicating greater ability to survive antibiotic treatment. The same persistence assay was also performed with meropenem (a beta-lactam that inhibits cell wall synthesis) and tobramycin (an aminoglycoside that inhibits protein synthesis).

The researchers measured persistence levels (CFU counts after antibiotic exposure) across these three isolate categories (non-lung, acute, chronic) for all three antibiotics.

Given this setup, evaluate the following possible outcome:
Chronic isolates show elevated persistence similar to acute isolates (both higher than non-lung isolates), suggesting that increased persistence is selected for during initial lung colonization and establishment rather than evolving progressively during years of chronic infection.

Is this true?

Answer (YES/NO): NO